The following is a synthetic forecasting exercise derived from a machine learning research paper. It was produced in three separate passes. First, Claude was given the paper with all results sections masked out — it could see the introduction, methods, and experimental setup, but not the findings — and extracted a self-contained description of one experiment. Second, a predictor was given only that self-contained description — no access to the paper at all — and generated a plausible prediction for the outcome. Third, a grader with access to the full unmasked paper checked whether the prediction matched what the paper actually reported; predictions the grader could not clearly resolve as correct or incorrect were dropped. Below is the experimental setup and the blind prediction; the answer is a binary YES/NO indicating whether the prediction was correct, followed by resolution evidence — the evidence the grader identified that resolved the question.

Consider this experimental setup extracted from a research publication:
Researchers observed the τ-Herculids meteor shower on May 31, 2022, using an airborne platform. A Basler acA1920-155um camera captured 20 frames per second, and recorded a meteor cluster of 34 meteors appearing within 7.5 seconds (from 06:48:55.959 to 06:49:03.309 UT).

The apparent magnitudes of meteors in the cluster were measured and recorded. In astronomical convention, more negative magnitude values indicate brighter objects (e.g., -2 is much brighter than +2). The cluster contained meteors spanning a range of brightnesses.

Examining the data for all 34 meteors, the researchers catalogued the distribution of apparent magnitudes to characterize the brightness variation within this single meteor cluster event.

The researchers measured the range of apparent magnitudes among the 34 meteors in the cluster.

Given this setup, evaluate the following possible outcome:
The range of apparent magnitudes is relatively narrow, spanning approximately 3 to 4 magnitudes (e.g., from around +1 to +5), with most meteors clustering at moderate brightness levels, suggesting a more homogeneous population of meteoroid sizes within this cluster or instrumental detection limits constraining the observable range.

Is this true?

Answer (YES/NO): NO